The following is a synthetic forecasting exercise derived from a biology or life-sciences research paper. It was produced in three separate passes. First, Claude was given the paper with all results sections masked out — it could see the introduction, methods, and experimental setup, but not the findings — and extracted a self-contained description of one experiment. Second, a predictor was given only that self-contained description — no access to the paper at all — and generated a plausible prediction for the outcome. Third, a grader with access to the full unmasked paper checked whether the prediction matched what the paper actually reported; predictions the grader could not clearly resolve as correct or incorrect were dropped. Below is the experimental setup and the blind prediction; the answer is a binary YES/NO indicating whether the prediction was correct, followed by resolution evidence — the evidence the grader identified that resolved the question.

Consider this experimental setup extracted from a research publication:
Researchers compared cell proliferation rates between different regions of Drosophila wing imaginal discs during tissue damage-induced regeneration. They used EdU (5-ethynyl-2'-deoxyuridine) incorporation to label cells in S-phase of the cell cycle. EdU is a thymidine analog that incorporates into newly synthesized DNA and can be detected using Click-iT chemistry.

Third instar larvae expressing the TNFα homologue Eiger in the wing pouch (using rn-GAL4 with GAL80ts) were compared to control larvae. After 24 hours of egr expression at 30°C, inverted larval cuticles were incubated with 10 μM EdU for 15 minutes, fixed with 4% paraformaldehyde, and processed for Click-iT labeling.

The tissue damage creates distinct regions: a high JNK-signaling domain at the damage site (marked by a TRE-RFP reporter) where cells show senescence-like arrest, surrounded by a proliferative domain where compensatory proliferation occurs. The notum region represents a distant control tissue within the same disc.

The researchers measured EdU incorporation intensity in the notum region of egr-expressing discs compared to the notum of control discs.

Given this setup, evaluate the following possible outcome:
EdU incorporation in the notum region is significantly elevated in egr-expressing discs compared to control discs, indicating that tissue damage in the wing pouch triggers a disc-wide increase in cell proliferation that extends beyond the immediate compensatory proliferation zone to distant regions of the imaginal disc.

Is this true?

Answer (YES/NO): NO